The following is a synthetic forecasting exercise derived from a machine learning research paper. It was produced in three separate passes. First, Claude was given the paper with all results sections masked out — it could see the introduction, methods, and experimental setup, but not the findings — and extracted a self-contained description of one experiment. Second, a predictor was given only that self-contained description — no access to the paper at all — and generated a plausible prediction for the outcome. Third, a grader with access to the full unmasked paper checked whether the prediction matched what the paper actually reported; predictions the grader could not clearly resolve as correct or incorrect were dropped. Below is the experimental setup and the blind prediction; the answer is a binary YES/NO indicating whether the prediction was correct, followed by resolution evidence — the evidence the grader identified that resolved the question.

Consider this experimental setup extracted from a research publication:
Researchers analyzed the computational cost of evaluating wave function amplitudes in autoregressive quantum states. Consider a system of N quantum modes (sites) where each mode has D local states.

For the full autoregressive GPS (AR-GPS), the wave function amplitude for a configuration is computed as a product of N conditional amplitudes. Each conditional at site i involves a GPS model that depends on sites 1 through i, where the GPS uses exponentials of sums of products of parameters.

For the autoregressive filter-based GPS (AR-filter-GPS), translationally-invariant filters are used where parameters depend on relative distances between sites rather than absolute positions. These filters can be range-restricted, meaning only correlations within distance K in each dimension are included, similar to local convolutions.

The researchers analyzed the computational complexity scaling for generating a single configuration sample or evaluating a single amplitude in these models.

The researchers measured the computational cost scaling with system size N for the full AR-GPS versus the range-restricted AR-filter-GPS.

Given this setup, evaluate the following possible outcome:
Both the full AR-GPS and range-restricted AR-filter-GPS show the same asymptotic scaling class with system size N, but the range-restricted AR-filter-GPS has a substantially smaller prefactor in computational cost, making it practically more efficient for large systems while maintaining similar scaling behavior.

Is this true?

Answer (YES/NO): NO